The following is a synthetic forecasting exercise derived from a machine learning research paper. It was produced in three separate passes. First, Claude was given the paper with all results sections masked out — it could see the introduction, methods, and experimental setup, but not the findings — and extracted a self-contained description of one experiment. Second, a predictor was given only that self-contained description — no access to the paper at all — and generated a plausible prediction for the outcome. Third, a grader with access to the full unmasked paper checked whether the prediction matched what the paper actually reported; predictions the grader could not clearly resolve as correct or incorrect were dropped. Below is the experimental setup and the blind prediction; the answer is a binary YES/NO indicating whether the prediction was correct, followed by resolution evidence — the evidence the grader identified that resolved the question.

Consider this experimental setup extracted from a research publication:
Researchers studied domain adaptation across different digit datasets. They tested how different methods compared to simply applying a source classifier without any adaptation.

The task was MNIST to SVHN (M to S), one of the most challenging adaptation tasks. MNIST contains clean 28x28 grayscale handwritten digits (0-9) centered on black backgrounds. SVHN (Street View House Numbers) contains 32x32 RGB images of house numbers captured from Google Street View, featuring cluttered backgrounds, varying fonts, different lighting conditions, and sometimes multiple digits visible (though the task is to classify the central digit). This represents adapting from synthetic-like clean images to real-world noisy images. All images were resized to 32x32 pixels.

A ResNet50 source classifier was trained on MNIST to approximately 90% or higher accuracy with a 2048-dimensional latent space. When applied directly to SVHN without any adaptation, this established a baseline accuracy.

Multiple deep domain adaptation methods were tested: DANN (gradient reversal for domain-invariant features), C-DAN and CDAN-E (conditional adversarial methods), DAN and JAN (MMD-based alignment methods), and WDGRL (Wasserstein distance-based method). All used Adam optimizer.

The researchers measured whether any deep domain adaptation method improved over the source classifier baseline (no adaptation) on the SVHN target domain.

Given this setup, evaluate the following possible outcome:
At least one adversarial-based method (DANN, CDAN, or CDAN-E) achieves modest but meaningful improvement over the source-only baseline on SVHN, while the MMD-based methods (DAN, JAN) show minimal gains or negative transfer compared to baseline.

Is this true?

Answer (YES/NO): NO